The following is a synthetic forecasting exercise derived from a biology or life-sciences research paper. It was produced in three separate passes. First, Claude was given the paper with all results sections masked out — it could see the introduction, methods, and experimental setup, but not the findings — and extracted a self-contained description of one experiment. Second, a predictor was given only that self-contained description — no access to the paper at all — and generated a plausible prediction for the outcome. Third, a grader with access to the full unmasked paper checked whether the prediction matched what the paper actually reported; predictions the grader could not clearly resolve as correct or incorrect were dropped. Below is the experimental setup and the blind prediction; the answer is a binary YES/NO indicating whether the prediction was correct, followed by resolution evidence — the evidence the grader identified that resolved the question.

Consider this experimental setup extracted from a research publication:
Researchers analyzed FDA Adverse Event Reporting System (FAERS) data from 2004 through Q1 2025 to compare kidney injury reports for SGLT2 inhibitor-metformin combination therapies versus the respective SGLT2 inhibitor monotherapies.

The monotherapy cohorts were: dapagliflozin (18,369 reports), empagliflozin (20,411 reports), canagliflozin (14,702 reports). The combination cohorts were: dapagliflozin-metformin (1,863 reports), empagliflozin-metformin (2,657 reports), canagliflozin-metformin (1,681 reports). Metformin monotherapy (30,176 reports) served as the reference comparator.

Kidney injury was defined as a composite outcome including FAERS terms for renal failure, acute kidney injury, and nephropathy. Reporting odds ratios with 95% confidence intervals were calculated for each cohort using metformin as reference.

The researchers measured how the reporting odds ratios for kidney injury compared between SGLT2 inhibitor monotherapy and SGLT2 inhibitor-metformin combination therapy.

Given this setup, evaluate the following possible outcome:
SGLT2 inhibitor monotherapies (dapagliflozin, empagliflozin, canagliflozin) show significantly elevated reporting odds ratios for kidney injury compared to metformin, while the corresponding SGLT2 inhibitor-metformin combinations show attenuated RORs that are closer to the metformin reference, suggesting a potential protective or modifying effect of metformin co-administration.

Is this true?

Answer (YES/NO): NO